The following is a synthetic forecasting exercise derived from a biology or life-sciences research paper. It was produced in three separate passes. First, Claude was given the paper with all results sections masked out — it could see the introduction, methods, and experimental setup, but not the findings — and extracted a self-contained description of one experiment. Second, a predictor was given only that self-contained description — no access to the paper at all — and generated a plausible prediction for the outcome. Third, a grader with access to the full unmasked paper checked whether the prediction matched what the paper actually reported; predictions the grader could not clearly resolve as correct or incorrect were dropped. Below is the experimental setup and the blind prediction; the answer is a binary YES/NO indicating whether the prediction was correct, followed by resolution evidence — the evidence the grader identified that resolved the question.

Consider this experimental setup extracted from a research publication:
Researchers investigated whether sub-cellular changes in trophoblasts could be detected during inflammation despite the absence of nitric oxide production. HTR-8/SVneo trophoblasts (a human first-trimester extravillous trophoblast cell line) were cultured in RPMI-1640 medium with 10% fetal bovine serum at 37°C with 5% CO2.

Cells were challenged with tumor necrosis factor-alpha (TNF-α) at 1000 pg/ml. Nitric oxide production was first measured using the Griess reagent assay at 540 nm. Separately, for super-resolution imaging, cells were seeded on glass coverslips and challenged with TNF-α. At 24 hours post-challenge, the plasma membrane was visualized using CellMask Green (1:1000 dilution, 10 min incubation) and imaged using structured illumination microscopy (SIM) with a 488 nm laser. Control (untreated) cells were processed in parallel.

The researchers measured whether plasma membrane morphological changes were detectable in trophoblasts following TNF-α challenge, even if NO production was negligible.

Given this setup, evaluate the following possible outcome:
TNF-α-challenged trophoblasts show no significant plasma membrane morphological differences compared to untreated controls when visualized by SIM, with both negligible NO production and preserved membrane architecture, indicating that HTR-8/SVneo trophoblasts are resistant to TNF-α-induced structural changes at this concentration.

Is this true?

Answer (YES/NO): NO